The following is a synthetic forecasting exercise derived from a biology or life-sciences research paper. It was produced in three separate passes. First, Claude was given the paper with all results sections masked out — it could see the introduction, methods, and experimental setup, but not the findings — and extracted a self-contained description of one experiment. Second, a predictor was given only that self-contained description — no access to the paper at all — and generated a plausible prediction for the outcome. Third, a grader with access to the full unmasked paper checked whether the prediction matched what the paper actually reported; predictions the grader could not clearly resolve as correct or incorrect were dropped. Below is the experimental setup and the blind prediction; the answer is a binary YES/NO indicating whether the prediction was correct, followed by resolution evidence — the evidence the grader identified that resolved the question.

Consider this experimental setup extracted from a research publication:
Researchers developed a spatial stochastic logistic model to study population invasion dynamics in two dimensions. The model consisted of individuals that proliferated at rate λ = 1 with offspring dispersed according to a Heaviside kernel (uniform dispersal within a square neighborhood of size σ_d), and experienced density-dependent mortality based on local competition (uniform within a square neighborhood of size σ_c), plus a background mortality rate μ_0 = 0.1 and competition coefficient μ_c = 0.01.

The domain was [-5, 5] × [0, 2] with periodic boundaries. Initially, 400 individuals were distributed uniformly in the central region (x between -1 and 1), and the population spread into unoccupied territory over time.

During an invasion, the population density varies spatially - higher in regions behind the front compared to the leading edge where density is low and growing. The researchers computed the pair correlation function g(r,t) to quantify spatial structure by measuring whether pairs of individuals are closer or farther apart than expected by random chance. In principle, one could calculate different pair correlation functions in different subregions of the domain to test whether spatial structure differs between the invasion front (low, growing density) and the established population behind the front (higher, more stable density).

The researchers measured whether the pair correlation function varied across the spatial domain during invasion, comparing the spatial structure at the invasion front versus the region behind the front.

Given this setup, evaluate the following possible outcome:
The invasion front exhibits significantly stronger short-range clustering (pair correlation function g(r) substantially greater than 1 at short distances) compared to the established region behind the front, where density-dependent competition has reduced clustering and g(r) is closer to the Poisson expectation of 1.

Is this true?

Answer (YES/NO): NO